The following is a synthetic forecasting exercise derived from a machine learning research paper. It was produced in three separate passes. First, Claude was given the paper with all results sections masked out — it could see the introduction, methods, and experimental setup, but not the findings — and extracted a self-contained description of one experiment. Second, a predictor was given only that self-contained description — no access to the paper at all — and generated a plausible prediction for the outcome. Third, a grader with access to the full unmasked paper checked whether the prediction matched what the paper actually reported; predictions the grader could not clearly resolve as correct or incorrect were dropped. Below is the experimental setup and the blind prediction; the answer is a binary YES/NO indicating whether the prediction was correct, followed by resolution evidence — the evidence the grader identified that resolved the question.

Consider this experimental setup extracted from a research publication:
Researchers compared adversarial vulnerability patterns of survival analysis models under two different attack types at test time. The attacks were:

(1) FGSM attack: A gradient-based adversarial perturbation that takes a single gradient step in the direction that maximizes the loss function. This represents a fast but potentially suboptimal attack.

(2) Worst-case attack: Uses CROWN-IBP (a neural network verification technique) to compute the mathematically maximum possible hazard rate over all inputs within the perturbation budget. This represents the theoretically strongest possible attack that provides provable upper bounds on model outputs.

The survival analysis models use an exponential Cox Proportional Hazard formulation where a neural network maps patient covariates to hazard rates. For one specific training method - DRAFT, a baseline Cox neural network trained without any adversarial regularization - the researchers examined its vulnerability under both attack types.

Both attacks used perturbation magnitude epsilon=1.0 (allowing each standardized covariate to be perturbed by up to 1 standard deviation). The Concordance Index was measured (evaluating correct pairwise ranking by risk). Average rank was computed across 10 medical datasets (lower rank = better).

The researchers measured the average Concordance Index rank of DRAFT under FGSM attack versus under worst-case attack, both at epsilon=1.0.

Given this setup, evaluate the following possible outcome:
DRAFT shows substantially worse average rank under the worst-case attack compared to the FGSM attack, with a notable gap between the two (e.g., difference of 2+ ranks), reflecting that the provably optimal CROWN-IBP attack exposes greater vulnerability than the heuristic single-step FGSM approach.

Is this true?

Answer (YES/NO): NO